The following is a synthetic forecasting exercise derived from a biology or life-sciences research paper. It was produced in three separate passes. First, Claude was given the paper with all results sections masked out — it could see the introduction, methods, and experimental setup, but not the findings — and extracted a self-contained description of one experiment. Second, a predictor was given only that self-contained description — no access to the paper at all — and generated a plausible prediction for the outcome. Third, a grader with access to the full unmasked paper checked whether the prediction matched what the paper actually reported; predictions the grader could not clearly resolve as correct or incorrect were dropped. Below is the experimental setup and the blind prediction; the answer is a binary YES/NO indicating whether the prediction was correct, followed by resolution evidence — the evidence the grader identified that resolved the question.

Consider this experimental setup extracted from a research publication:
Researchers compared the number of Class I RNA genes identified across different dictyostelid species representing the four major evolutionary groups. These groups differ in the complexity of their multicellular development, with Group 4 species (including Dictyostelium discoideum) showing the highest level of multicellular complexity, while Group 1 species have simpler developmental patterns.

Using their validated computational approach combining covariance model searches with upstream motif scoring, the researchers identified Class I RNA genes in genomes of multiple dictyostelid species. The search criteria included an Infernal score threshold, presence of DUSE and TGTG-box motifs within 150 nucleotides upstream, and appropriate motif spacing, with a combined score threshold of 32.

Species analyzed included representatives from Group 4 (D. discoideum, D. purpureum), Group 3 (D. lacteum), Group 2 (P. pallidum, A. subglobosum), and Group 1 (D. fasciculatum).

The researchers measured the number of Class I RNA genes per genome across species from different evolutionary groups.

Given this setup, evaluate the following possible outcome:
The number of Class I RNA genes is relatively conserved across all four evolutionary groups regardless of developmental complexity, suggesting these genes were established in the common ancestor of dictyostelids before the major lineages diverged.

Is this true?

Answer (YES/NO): NO